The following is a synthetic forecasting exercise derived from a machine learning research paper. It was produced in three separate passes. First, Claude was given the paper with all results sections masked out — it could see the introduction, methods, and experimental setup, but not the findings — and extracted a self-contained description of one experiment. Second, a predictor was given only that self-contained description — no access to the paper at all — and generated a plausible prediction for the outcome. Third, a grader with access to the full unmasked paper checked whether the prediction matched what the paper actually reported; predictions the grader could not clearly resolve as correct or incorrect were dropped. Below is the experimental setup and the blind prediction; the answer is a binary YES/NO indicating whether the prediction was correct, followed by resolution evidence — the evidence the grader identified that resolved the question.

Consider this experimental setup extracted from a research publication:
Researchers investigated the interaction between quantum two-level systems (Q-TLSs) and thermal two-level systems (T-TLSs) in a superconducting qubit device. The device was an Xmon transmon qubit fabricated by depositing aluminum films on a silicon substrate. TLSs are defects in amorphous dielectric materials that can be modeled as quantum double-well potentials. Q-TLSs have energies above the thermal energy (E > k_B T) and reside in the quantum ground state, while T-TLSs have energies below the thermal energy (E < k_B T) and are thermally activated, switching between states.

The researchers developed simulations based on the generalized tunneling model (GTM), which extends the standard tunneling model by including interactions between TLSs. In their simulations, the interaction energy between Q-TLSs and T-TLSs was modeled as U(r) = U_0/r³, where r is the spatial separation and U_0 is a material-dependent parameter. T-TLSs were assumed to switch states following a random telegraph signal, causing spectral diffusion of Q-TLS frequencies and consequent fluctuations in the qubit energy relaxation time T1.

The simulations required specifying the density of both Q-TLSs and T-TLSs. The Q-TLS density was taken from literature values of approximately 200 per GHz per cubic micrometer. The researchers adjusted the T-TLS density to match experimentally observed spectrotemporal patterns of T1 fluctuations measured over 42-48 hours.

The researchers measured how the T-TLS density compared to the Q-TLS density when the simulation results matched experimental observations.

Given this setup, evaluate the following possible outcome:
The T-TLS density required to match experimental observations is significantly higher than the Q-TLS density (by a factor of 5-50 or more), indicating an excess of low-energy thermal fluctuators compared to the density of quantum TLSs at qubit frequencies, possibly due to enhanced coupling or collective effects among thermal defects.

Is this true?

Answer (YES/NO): NO